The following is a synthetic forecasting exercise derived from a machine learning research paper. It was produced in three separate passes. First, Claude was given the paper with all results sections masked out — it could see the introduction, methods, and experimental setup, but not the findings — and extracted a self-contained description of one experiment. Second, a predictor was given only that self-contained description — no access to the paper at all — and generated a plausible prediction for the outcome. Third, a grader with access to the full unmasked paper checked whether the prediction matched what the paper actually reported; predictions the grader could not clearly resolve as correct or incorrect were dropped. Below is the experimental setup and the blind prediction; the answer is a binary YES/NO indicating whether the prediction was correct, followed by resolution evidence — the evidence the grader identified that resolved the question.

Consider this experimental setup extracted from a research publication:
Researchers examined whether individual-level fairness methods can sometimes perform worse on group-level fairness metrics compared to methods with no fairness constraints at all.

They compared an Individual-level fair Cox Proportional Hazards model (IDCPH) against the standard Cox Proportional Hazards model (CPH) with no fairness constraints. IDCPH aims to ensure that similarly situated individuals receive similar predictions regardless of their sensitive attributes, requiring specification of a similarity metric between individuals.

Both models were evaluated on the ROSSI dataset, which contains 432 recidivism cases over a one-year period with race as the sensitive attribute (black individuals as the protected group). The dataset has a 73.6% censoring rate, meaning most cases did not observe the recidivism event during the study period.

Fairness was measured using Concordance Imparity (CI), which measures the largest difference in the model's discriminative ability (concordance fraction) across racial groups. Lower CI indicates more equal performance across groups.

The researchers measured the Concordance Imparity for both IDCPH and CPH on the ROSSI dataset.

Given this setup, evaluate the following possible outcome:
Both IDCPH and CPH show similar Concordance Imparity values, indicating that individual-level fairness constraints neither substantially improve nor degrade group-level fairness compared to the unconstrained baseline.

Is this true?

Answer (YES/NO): NO